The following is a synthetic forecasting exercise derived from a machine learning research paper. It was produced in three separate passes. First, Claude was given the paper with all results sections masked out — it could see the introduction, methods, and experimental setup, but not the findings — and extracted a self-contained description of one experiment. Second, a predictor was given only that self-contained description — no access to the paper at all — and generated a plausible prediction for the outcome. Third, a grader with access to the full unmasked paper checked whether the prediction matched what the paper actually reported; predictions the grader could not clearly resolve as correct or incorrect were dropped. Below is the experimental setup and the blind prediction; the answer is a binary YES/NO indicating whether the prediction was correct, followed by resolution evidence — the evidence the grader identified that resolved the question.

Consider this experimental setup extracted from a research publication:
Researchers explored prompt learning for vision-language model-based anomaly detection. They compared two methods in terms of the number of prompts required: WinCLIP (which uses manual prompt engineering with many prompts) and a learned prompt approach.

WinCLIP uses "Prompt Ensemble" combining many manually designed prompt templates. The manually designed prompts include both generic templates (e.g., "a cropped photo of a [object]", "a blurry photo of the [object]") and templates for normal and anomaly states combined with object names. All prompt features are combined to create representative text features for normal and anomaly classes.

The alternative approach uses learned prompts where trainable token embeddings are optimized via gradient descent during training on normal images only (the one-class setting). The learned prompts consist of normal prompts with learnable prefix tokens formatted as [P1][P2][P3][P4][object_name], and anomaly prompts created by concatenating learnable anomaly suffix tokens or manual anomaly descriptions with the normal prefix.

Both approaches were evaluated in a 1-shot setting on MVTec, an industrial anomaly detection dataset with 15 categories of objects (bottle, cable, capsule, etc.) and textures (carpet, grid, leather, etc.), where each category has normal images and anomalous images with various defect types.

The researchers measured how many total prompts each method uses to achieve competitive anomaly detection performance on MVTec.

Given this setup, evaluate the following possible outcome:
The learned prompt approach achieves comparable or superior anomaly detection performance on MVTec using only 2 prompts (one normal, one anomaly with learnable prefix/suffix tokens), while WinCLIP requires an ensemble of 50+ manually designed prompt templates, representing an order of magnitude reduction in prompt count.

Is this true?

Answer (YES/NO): NO